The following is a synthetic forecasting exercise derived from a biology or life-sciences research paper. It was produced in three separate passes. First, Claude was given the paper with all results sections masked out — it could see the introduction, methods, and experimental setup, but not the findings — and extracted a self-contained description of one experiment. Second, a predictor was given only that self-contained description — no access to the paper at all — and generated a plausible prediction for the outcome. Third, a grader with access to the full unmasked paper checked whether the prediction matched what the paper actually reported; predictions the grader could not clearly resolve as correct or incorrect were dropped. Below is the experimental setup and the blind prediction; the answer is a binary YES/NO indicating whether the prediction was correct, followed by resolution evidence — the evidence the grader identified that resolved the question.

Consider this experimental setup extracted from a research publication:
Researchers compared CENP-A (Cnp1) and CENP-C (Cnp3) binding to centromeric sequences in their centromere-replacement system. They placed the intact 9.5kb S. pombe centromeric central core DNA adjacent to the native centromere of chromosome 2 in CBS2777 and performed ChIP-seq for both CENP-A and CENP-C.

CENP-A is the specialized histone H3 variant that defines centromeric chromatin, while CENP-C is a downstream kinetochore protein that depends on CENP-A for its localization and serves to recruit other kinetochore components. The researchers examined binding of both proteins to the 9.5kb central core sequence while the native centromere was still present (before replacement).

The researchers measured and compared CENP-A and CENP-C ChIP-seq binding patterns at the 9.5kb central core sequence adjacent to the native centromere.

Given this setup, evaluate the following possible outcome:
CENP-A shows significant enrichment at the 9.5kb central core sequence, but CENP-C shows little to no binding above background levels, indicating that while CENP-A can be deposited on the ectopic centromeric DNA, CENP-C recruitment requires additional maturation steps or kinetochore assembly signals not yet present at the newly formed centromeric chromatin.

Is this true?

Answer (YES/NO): NO